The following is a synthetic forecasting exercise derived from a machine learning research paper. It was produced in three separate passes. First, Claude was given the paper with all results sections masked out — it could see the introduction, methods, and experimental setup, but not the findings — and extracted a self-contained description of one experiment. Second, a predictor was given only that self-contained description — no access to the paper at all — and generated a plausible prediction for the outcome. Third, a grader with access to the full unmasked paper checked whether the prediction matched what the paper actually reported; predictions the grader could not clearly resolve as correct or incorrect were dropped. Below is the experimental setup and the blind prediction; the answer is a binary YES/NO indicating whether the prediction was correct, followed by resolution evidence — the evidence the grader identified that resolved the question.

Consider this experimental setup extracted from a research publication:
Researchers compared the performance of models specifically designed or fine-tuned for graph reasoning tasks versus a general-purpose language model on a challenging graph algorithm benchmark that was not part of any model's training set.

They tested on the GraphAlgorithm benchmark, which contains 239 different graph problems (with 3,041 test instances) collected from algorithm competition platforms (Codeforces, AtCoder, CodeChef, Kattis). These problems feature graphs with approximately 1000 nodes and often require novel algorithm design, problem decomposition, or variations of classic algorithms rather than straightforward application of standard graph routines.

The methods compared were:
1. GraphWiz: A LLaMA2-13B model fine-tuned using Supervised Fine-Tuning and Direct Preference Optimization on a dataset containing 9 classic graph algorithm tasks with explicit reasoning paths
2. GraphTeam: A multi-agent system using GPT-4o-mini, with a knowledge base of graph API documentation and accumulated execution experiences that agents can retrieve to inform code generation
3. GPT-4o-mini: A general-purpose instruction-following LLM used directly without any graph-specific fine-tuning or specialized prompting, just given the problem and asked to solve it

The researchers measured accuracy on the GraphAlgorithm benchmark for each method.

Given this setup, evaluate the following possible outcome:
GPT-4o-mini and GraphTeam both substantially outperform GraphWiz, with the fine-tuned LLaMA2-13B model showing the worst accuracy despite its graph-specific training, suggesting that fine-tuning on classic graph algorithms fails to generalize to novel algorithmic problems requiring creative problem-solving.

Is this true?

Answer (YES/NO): YES